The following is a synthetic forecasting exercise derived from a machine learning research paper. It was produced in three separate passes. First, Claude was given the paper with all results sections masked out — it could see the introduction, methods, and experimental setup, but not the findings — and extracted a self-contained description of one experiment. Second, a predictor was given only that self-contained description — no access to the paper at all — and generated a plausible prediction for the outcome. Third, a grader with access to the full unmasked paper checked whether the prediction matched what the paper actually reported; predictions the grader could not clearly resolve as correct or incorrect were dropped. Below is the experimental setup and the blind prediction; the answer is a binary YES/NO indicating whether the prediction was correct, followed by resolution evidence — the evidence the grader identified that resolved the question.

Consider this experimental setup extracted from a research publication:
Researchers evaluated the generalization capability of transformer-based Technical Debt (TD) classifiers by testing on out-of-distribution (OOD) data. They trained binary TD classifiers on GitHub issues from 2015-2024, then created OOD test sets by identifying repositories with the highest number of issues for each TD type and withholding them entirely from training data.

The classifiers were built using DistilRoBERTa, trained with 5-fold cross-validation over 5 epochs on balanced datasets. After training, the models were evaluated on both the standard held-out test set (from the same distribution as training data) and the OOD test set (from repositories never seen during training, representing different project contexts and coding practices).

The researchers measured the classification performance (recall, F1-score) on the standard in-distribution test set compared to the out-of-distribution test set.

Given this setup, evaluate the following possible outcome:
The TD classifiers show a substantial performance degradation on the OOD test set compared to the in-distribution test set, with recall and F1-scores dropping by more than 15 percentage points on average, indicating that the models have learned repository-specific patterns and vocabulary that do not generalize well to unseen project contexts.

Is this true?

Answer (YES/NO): NO